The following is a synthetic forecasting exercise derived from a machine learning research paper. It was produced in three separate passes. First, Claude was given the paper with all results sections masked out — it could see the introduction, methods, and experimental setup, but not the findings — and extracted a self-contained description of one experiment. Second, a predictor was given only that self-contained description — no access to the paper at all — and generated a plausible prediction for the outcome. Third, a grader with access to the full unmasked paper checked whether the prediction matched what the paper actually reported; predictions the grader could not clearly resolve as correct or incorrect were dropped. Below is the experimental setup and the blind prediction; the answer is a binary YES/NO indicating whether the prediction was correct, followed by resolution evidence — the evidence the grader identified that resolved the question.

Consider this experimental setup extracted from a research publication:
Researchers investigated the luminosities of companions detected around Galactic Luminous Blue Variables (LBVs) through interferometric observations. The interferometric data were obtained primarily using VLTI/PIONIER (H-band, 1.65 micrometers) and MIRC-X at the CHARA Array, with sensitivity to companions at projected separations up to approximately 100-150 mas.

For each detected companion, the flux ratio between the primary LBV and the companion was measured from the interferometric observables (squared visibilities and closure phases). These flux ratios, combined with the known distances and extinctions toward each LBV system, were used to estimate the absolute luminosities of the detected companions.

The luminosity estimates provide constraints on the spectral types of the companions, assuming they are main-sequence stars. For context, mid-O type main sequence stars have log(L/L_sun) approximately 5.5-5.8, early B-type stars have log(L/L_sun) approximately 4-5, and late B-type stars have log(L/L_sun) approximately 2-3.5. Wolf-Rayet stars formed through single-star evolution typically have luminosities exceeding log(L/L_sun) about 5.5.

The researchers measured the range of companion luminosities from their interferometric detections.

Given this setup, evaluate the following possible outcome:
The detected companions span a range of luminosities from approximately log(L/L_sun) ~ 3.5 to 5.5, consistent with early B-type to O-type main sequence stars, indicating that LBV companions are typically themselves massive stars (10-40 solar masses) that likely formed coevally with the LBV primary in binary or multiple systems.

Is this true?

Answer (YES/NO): NO